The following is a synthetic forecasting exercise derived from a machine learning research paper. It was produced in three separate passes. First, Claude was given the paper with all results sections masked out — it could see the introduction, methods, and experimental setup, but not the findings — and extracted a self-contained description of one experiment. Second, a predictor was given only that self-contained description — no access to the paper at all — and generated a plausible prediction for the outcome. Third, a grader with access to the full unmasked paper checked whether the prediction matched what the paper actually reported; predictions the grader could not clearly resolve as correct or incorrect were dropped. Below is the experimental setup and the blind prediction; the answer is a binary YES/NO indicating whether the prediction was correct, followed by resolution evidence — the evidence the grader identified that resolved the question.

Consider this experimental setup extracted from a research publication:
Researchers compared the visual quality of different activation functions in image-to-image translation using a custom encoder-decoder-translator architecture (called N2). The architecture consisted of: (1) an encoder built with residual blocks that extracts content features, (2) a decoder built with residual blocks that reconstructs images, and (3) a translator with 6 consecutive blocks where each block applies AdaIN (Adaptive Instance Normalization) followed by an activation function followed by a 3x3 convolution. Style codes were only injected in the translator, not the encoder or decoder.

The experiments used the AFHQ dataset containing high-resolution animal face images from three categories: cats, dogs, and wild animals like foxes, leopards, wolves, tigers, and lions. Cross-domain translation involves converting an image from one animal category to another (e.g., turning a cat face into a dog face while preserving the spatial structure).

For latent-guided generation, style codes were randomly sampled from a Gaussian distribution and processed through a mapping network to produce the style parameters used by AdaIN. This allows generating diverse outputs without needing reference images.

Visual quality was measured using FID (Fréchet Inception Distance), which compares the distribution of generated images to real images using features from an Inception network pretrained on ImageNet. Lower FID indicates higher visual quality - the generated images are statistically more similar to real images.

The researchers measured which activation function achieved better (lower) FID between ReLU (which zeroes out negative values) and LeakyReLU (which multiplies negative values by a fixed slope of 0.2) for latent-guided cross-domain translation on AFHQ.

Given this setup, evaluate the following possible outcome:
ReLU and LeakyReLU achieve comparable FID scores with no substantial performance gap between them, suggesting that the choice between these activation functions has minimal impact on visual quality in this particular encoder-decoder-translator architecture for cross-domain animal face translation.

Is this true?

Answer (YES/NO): NO